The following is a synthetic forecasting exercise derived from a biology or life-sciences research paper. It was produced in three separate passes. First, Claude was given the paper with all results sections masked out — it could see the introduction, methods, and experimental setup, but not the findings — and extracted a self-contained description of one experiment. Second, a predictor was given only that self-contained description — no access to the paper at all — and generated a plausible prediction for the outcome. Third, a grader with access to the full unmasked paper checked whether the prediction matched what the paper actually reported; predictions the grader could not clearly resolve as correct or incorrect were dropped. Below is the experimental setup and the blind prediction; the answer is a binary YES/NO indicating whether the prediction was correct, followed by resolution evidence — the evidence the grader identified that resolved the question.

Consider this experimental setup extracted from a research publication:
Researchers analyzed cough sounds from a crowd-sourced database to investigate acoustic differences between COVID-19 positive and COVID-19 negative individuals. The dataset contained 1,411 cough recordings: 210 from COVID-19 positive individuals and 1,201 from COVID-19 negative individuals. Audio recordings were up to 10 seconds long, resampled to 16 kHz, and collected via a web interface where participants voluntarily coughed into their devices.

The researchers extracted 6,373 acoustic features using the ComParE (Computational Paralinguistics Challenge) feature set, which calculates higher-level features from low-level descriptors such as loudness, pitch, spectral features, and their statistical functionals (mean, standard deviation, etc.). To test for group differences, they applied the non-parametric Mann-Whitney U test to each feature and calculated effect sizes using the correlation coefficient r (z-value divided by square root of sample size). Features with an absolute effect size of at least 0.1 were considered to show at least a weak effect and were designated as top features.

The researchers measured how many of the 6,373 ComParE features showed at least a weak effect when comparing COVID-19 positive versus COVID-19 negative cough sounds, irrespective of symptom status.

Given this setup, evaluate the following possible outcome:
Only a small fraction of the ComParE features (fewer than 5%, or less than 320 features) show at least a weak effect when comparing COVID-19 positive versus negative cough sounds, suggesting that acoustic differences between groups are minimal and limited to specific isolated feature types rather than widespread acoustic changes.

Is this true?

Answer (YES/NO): YES